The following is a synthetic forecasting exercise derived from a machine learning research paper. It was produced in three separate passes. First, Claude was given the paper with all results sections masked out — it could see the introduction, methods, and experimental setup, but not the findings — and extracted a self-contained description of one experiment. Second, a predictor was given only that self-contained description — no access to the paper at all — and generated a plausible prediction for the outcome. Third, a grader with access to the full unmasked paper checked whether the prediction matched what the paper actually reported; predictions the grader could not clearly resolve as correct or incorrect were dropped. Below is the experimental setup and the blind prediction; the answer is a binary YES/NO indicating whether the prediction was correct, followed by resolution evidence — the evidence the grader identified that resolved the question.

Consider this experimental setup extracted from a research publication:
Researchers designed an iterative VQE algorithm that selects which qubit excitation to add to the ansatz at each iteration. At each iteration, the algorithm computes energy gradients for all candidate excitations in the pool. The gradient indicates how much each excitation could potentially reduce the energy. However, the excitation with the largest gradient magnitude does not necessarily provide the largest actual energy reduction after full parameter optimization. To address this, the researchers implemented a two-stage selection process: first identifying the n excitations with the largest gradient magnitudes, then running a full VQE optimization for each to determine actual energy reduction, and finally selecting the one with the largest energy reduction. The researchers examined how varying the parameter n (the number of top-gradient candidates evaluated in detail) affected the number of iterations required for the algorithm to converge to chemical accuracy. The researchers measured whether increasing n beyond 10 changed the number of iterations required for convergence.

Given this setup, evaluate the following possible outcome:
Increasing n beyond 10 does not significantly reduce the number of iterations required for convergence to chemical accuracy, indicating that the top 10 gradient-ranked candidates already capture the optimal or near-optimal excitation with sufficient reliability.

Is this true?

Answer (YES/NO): YES